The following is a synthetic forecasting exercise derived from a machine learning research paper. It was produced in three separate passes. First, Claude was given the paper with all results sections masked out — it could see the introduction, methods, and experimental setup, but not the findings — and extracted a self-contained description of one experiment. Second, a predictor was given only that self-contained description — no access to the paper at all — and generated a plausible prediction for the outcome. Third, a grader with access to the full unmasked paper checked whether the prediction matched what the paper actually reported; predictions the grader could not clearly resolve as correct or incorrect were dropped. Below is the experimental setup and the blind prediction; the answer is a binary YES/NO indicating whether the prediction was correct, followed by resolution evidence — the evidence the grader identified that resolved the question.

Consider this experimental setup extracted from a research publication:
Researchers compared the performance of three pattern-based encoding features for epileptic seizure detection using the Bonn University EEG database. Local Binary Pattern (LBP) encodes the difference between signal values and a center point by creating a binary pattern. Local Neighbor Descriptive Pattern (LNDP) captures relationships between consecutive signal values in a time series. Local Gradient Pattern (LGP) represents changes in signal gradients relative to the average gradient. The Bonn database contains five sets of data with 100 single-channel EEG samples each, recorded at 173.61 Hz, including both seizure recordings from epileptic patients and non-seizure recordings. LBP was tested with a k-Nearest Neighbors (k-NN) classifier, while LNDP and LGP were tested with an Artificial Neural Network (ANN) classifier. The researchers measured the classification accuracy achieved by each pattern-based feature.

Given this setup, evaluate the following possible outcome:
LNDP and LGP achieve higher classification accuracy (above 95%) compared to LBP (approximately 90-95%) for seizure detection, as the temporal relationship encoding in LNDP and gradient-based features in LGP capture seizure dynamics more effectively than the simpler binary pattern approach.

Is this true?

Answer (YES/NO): NO